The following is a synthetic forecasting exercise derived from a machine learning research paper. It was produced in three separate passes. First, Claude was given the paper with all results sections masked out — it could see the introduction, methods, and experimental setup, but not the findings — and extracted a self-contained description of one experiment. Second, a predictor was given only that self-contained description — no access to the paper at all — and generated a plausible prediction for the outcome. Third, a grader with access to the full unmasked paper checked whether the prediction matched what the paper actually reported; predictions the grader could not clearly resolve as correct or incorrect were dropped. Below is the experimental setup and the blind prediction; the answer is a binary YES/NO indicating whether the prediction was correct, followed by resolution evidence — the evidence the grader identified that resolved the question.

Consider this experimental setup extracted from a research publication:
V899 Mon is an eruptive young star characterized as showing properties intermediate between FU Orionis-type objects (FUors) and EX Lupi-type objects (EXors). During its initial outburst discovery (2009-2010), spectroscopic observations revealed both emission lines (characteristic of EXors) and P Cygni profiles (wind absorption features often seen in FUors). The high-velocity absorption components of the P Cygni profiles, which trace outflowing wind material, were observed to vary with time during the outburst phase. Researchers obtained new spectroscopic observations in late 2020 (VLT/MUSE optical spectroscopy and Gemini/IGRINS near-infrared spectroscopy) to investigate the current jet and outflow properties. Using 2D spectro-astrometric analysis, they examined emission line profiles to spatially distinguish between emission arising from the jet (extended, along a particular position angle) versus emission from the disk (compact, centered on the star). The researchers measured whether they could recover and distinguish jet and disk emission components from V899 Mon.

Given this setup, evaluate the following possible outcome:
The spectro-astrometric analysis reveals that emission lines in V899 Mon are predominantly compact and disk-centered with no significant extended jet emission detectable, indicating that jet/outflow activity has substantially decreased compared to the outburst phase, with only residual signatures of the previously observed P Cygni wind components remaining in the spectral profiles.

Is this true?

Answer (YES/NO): NO